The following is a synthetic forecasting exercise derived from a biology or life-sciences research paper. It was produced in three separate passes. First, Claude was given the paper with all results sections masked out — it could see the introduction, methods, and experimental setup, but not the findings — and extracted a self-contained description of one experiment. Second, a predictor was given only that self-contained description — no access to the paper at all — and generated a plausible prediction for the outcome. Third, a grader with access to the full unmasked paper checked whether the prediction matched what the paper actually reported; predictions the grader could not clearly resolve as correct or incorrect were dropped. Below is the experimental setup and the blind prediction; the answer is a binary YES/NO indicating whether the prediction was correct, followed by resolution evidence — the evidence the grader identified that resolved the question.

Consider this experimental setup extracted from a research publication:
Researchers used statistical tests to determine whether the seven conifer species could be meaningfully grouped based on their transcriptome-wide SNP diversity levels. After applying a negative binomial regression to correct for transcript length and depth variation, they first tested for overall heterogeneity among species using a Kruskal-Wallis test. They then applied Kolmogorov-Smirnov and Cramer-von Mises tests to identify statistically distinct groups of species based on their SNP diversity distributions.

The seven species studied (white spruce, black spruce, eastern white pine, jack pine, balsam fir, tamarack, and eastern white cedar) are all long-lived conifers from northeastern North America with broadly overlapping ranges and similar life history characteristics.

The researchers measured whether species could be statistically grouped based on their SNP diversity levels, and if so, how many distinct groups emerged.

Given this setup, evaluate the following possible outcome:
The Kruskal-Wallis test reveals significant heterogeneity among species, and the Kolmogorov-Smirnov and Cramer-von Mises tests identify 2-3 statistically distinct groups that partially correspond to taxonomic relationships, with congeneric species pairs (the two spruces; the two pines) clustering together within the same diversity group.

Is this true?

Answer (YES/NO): NO